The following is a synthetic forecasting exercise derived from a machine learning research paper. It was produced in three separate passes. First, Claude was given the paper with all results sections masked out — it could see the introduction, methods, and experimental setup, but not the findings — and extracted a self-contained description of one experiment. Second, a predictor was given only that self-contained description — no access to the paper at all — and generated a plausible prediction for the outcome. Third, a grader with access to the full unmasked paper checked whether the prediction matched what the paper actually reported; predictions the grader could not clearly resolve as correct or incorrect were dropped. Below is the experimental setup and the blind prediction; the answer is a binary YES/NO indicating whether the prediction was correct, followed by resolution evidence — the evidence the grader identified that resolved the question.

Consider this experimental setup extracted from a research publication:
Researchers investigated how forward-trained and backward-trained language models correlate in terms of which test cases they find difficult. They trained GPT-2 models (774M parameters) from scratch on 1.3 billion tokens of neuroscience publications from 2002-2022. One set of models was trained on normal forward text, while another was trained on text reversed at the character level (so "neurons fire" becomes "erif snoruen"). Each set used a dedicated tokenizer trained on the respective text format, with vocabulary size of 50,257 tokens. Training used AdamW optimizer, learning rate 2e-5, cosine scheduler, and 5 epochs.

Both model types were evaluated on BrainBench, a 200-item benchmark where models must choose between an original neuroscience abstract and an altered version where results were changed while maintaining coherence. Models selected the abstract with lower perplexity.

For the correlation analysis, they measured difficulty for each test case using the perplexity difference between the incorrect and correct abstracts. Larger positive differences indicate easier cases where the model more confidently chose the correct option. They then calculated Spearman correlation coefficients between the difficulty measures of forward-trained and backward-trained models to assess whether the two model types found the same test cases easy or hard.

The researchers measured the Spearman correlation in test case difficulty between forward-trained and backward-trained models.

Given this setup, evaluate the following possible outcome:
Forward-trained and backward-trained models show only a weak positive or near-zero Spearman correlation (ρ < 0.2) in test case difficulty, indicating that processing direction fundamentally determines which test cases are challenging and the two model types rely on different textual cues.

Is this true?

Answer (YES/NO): NO